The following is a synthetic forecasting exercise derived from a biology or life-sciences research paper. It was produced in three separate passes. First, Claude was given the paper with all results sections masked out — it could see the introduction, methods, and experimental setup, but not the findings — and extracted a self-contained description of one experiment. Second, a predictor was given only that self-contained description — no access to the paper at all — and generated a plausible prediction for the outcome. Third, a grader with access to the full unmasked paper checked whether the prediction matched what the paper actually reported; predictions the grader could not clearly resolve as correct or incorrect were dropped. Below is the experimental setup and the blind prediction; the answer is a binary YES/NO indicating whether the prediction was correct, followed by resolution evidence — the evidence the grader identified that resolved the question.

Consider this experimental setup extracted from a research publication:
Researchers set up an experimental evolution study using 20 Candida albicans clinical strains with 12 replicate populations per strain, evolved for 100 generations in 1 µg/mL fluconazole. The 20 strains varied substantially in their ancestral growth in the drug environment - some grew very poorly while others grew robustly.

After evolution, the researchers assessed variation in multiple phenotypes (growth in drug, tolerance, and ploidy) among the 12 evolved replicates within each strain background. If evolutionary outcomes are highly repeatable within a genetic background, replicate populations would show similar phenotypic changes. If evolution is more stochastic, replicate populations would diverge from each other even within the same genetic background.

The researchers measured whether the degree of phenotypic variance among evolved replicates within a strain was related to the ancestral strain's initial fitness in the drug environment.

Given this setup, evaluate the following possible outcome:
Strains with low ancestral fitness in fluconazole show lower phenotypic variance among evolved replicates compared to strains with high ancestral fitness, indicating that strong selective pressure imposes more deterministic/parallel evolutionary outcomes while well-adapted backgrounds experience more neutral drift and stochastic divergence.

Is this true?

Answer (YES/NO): NO